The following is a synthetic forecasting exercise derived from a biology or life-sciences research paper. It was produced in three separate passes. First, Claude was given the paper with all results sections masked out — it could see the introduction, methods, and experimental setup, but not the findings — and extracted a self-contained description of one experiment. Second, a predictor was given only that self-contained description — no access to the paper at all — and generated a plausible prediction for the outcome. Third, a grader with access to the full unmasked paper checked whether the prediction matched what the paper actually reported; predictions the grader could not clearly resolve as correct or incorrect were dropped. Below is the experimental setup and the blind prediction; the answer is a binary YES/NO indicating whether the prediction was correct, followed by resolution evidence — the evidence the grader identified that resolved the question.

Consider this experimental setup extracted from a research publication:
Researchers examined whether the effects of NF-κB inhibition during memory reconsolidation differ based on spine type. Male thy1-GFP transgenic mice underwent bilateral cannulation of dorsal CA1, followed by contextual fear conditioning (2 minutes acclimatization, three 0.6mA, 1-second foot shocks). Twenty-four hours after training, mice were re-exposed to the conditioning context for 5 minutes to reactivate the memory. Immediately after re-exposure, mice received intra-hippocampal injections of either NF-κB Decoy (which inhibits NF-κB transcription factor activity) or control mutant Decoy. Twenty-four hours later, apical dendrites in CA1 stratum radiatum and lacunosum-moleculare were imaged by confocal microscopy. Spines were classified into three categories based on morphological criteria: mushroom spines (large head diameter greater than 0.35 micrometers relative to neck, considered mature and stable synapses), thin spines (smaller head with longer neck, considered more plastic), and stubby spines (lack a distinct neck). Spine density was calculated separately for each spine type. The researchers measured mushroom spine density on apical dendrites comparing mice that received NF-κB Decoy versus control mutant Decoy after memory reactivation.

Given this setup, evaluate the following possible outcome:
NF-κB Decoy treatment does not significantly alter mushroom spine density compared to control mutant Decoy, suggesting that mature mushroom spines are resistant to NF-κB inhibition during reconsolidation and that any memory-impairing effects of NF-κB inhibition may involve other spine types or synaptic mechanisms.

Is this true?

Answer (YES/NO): NO